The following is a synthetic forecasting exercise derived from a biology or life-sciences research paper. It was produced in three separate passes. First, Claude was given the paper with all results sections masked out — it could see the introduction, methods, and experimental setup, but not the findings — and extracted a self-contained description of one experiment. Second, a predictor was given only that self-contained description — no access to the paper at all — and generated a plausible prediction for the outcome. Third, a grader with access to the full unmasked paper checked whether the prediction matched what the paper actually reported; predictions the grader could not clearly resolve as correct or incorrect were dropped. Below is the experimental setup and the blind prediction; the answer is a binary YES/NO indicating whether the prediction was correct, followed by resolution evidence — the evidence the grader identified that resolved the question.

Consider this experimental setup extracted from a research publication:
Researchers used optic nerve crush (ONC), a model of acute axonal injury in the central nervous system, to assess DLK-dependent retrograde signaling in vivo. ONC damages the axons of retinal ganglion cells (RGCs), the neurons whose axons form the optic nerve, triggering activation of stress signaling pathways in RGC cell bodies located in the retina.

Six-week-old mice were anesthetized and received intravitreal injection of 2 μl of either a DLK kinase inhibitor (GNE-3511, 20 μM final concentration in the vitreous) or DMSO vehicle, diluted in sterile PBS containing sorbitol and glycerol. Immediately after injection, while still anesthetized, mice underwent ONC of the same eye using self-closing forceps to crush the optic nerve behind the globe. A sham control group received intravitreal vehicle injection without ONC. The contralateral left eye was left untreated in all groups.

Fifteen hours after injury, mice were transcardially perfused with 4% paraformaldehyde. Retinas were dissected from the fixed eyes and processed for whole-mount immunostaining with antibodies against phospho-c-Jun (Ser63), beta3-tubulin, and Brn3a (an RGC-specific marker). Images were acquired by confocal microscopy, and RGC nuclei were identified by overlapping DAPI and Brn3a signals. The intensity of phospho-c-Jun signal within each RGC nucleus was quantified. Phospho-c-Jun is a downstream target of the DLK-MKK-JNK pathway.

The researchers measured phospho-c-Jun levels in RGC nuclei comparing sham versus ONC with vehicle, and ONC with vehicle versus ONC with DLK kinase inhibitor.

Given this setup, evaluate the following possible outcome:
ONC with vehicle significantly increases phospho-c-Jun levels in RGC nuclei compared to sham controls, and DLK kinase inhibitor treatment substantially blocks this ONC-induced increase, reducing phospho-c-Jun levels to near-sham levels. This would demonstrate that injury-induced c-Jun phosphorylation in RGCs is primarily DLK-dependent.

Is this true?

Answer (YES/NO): NO